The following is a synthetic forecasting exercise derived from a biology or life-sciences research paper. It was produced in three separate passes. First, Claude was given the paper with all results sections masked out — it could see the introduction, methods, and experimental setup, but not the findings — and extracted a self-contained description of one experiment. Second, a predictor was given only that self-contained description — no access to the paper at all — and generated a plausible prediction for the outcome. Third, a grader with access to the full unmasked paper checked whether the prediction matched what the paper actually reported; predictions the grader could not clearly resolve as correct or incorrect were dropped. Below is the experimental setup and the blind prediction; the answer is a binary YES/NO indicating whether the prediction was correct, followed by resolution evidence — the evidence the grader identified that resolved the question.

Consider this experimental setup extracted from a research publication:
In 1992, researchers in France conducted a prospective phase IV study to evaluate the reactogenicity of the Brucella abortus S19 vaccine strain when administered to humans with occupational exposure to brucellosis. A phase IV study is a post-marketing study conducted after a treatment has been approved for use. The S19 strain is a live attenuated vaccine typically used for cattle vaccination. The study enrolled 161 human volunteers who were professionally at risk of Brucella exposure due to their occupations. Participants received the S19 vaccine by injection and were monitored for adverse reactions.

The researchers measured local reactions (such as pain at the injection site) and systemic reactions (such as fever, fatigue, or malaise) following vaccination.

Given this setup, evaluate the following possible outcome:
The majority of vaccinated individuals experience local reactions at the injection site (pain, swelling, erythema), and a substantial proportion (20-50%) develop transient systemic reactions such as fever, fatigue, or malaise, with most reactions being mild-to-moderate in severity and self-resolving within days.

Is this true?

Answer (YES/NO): NO